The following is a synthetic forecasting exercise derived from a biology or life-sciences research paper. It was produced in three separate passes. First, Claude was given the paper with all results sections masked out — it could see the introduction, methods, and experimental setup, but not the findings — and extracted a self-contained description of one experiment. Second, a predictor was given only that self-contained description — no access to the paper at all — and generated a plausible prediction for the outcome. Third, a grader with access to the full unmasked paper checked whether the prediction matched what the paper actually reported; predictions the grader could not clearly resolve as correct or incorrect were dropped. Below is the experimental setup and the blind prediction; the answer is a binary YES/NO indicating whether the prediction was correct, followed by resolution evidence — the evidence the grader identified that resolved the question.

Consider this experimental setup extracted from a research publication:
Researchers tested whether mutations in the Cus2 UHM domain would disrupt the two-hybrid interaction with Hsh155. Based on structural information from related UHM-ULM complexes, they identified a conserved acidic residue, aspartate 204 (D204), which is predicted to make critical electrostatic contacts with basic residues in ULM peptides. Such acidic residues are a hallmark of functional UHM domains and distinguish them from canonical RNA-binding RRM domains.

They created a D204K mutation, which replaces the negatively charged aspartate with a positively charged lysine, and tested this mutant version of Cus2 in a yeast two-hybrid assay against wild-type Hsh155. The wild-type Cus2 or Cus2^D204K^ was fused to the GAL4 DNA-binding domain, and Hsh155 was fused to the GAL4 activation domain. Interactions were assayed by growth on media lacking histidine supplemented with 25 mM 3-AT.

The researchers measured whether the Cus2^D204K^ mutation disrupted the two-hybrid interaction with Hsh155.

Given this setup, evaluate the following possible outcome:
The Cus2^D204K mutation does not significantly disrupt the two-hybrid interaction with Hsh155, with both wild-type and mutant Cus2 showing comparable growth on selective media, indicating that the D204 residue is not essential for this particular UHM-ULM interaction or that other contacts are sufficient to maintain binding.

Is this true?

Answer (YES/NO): NO